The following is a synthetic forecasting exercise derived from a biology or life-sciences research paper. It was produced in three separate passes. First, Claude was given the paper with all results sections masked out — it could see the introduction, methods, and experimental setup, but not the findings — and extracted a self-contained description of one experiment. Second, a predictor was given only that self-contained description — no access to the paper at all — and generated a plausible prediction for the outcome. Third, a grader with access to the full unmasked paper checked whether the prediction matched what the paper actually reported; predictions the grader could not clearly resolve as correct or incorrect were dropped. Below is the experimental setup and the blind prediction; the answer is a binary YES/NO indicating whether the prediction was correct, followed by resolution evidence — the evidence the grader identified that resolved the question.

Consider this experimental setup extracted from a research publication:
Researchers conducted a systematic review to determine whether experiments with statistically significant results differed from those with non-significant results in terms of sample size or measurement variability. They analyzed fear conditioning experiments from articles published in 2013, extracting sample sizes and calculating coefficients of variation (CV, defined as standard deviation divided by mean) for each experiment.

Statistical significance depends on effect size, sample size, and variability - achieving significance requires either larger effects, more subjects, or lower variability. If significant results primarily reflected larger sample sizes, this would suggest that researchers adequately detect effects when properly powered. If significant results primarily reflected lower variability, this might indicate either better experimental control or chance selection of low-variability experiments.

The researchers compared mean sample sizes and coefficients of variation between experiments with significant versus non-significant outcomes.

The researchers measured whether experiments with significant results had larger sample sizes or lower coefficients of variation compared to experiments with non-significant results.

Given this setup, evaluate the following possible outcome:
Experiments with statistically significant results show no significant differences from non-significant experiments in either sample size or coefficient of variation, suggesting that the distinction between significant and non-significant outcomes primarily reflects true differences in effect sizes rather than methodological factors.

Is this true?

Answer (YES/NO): NO